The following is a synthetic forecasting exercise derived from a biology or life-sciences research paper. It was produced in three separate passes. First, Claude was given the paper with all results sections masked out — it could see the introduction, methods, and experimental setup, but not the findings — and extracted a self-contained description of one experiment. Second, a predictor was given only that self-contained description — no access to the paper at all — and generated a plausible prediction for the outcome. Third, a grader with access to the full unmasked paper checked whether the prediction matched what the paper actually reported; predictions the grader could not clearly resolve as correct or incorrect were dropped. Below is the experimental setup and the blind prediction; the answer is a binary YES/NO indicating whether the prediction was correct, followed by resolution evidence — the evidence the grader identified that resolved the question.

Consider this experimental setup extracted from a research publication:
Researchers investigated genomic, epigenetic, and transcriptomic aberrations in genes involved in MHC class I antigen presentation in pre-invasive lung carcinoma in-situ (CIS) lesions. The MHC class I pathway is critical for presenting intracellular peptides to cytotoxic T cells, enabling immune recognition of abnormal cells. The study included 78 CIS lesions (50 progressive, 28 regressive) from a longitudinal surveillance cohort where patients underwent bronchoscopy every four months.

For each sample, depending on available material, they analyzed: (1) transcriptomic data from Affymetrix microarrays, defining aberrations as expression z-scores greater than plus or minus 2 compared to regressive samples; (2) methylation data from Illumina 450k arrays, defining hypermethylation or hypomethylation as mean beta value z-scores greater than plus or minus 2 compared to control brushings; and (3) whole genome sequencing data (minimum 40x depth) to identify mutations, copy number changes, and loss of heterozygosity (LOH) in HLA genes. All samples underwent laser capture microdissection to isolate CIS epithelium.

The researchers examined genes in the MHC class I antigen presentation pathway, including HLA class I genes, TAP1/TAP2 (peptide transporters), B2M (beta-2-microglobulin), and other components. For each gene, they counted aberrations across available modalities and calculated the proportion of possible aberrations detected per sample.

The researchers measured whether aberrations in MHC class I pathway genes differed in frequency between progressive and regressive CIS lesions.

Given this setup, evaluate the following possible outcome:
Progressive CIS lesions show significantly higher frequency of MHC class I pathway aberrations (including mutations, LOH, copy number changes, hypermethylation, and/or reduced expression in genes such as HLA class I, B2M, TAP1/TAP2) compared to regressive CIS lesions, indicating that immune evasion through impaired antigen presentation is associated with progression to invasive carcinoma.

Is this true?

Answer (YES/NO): YES